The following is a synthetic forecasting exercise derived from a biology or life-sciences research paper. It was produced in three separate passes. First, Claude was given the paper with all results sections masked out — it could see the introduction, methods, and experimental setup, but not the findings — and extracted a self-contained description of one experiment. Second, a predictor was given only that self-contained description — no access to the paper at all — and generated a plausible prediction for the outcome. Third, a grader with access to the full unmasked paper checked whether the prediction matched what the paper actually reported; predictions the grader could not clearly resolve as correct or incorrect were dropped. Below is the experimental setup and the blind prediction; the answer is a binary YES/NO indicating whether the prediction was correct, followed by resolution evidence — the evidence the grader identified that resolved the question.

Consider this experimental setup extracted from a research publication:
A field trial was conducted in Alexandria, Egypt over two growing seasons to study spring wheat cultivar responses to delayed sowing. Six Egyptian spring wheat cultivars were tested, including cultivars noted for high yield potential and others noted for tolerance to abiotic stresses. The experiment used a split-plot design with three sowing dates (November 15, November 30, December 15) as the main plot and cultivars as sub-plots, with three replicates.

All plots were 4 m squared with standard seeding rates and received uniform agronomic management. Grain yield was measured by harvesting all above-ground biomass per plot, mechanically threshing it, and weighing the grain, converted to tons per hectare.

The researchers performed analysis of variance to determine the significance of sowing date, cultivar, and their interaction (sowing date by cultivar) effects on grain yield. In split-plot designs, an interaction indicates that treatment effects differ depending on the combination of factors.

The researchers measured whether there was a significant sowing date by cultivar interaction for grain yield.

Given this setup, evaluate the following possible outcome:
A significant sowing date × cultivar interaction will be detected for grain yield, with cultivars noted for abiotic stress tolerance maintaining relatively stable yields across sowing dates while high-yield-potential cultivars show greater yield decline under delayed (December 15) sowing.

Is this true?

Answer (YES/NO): NO